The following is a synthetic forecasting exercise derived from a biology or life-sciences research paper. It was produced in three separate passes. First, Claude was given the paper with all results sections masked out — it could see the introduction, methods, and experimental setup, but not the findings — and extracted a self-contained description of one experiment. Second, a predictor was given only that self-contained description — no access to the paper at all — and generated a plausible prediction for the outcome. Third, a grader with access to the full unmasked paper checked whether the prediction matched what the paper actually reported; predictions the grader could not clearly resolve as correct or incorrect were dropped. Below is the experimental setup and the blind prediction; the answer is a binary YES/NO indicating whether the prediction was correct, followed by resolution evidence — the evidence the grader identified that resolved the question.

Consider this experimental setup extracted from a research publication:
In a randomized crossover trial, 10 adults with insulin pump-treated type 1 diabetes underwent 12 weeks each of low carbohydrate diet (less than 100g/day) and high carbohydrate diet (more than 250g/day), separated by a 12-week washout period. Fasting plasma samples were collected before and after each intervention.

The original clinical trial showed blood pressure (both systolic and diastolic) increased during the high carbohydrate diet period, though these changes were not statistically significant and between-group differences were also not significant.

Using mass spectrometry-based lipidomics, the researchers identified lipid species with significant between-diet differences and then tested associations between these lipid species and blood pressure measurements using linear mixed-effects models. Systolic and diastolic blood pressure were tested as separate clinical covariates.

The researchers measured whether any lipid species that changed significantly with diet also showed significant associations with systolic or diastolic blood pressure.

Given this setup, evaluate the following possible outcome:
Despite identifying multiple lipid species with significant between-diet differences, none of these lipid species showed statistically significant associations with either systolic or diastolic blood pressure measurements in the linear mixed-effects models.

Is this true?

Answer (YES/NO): YES